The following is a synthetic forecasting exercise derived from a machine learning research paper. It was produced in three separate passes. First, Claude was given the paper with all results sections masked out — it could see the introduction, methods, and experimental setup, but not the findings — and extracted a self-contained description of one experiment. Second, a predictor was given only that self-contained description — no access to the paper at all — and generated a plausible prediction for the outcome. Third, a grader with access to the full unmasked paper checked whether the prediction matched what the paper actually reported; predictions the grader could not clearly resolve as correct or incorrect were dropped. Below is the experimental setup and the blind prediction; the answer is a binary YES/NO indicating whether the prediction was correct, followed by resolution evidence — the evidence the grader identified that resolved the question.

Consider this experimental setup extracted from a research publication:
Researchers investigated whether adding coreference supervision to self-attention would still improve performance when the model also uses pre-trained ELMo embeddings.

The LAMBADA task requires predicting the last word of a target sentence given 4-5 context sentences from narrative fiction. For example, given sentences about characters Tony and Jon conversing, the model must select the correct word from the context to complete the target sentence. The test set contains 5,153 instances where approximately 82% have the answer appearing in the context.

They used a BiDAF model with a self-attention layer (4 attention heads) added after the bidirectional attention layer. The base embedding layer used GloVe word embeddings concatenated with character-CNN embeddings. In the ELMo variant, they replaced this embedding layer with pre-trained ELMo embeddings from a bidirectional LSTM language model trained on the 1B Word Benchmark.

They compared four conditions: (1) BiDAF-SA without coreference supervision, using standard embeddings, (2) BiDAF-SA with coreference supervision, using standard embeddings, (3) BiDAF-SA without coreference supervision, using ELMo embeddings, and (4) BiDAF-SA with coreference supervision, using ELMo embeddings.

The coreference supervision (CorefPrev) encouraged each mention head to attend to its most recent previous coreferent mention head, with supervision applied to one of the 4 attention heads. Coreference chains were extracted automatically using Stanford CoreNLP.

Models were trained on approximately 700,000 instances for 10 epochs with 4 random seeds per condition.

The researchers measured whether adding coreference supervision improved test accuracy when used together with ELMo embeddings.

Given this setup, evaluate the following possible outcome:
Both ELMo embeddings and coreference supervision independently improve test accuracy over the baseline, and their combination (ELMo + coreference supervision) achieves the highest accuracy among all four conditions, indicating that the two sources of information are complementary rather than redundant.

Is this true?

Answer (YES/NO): YES